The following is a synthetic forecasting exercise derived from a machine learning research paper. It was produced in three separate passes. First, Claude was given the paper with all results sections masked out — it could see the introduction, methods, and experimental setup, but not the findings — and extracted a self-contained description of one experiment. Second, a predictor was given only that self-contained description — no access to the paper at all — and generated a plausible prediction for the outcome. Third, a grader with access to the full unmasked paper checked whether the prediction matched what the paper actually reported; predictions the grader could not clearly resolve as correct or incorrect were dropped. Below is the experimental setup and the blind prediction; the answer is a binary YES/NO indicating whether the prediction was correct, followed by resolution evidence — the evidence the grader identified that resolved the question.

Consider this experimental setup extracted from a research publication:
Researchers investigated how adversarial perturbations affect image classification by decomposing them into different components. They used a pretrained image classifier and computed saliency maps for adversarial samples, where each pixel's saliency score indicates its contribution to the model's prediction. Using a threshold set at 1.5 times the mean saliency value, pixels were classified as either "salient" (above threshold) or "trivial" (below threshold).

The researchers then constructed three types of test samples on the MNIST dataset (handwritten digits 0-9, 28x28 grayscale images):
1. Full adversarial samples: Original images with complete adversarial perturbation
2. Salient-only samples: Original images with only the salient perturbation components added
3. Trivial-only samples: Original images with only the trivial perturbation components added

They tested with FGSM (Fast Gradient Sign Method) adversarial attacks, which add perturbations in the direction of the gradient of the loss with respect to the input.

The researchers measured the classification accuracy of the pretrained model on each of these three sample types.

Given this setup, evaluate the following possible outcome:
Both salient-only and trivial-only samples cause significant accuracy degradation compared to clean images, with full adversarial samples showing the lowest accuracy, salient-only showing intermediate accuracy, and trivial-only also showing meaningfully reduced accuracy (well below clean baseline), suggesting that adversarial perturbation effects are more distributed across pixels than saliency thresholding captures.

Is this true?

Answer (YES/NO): NO